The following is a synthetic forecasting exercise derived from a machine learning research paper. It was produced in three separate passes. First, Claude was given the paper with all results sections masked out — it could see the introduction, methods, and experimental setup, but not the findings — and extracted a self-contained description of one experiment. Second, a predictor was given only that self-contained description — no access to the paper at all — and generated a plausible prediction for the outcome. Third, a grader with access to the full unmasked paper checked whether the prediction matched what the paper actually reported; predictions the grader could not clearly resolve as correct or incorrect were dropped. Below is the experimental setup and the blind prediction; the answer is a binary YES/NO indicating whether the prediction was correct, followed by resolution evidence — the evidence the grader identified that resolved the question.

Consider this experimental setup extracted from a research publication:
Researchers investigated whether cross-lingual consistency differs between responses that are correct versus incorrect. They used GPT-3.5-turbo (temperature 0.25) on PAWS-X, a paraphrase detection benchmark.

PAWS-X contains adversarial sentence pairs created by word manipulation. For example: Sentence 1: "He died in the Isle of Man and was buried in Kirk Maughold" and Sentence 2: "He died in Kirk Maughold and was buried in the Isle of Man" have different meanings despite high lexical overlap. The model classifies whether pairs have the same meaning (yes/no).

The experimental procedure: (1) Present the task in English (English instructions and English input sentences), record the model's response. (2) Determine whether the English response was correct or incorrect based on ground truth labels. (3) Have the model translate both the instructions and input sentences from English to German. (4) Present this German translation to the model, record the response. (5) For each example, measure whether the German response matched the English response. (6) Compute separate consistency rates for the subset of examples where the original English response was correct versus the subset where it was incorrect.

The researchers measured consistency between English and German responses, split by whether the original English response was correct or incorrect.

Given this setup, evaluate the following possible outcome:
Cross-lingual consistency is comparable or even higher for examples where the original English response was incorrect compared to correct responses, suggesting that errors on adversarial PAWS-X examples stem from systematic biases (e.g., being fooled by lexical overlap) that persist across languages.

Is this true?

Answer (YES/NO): NO